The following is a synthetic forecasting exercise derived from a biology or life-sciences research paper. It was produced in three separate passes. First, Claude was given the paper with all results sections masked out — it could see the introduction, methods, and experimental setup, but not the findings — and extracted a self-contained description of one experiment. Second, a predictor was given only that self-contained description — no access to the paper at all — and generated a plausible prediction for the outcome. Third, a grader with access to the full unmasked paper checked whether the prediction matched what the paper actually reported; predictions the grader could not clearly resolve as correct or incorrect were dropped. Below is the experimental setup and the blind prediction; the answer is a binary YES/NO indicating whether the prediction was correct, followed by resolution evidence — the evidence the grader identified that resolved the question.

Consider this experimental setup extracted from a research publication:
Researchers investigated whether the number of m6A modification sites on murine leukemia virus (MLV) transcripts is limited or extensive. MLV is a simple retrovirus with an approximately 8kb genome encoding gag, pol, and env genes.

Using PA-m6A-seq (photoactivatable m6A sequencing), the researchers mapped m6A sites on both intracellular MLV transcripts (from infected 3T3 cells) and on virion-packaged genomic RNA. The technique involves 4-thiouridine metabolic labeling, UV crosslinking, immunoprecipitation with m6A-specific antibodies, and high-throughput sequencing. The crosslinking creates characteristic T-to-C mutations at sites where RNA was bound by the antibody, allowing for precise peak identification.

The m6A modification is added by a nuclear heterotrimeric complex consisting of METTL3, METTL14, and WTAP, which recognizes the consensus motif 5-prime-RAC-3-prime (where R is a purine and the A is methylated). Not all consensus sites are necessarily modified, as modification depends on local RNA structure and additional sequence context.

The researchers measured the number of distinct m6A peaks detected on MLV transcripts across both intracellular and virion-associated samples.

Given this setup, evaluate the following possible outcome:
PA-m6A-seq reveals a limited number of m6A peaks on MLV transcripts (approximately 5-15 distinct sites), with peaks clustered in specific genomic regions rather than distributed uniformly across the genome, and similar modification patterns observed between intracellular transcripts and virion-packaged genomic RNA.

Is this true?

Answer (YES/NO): NO